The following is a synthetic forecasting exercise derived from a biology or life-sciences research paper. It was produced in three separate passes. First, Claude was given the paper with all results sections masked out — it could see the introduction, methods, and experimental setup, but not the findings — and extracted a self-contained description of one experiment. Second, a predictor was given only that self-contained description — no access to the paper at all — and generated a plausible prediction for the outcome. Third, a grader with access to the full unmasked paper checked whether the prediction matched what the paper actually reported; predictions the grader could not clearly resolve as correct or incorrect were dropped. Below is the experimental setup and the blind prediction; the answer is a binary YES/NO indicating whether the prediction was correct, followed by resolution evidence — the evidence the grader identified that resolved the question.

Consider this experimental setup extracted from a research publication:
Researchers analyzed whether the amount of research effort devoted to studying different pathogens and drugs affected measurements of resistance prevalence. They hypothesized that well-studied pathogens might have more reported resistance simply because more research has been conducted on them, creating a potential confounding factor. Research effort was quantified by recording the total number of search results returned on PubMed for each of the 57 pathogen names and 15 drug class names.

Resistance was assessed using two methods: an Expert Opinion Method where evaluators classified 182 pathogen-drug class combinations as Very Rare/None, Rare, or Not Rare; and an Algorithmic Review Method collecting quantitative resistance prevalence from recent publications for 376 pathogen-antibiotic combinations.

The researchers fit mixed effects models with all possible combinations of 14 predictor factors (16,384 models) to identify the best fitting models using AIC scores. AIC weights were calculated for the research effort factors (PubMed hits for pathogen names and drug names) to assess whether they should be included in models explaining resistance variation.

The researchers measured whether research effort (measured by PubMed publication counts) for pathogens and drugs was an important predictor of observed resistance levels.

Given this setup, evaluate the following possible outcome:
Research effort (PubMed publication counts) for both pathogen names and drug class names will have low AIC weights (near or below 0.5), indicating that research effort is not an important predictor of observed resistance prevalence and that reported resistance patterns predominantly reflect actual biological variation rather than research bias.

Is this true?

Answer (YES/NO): NO